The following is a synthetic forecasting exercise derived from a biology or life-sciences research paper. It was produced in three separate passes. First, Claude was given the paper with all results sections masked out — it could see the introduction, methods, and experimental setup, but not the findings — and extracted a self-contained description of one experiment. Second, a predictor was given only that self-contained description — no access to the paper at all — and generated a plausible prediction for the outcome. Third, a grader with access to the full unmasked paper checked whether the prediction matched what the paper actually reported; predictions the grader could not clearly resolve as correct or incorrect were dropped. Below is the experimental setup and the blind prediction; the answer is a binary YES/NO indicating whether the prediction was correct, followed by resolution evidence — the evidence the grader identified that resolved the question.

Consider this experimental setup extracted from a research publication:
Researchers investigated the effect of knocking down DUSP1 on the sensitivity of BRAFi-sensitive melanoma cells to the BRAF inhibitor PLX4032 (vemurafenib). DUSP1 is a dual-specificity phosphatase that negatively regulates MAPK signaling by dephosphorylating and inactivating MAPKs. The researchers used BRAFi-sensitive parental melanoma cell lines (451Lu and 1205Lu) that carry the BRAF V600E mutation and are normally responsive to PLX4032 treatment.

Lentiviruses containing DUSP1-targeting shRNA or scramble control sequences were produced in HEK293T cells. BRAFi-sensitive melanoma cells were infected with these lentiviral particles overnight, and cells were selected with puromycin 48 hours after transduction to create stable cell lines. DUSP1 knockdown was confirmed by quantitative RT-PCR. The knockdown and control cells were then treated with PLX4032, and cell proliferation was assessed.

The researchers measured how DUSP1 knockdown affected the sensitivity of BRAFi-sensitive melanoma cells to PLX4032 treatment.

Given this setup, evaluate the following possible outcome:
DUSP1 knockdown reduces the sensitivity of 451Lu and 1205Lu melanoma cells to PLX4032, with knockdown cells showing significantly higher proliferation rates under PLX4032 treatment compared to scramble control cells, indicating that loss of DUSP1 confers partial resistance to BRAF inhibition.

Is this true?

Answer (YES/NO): YES